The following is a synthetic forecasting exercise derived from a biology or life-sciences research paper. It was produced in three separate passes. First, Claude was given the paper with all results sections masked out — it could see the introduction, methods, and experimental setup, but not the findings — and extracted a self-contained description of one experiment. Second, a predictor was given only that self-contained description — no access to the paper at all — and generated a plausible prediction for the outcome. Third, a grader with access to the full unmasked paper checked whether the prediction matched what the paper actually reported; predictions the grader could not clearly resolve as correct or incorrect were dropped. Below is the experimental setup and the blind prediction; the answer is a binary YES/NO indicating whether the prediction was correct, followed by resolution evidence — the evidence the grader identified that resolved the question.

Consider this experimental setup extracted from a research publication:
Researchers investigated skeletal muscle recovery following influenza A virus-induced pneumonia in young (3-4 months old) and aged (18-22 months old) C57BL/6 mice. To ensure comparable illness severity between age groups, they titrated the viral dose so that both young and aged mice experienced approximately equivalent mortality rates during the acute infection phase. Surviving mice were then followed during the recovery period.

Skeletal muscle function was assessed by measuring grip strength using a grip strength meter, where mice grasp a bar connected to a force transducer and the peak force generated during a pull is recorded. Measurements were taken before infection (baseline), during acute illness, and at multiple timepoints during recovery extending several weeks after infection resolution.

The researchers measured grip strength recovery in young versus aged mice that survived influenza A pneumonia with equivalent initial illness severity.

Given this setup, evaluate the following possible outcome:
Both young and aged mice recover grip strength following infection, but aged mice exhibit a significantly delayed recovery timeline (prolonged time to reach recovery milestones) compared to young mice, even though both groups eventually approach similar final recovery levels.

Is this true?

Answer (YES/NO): NO